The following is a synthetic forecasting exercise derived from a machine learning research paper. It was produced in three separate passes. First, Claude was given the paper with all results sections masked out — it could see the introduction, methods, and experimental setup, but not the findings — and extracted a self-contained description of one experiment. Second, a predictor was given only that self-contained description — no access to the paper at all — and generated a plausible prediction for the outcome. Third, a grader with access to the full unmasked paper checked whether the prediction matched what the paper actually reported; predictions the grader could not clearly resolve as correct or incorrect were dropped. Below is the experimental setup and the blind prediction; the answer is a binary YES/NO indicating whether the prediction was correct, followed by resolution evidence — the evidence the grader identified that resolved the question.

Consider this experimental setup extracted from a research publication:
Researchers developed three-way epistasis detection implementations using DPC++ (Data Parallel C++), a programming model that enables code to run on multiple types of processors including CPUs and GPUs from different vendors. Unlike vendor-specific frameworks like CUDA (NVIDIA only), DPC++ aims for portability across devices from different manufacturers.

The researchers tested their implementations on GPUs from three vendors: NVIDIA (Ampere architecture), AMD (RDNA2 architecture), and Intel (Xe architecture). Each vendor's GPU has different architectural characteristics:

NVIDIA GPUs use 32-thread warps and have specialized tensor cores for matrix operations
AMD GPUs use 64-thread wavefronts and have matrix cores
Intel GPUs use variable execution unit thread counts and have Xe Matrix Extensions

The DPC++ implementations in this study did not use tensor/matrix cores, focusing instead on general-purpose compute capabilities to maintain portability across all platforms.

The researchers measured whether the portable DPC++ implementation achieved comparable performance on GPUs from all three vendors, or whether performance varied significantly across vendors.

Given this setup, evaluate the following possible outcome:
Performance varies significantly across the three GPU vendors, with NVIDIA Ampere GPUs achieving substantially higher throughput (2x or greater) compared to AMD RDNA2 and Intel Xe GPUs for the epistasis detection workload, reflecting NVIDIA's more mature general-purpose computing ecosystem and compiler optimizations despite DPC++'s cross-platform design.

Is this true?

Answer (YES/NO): NO